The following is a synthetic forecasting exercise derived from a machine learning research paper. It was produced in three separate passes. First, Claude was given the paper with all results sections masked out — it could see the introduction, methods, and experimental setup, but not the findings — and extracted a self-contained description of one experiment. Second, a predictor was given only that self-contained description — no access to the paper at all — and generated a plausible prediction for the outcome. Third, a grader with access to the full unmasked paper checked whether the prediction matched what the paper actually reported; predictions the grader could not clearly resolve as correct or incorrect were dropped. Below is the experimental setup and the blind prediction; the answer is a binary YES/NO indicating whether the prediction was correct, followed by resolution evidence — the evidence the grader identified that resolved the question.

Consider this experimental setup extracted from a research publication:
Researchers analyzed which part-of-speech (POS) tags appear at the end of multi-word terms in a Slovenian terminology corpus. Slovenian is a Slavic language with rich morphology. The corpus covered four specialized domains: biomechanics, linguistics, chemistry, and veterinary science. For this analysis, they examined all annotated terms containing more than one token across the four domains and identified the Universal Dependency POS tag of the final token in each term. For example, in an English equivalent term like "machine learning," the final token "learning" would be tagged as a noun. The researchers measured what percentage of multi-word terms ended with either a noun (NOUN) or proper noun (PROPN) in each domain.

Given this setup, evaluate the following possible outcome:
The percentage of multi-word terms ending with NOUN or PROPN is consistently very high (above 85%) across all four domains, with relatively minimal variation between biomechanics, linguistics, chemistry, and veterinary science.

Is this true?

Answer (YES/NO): YES